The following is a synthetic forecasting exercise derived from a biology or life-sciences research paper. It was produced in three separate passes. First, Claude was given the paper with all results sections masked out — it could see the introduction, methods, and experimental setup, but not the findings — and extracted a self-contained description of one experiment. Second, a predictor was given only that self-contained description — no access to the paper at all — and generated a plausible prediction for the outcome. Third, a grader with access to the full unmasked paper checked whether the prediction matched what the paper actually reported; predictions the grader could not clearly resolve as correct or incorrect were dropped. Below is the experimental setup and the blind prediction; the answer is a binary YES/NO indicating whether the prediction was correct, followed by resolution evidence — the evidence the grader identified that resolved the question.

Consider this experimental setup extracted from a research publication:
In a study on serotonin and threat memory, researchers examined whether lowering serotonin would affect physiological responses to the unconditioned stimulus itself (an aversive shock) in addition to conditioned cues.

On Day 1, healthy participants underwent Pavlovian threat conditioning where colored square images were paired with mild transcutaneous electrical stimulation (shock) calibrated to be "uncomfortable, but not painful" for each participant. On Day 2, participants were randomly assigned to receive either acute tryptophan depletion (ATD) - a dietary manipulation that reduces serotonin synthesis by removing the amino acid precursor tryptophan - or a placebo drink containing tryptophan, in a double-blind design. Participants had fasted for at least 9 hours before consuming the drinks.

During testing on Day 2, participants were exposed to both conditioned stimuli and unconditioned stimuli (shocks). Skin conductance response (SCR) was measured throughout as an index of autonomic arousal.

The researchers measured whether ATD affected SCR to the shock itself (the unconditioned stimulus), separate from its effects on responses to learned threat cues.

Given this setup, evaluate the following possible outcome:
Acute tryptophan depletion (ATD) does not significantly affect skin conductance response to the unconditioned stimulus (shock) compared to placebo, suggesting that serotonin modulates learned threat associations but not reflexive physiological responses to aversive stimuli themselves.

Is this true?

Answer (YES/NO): YES